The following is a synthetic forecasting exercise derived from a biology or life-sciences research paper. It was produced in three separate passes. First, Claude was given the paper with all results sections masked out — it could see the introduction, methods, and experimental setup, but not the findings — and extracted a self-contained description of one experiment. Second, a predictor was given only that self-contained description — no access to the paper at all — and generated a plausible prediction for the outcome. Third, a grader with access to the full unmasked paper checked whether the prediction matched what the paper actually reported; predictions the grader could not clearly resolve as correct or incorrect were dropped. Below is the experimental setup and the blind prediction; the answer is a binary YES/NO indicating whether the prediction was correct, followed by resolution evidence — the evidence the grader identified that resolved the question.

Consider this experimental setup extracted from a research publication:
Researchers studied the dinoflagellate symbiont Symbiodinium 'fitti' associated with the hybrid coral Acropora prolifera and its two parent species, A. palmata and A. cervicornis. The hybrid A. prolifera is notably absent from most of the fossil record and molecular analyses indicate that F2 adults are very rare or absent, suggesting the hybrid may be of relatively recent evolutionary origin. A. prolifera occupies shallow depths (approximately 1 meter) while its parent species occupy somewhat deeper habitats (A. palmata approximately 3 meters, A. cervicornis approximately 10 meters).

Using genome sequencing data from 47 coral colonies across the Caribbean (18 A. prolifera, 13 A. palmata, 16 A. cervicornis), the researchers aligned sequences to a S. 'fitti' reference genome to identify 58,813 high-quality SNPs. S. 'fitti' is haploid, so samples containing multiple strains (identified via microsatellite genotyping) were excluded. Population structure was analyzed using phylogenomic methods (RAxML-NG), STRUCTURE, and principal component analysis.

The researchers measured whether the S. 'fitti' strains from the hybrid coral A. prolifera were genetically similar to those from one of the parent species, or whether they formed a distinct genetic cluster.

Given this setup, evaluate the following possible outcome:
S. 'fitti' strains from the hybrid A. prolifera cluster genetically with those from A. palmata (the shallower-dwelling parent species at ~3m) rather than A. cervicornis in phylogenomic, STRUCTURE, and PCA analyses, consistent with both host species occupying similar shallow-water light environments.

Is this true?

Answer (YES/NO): NO